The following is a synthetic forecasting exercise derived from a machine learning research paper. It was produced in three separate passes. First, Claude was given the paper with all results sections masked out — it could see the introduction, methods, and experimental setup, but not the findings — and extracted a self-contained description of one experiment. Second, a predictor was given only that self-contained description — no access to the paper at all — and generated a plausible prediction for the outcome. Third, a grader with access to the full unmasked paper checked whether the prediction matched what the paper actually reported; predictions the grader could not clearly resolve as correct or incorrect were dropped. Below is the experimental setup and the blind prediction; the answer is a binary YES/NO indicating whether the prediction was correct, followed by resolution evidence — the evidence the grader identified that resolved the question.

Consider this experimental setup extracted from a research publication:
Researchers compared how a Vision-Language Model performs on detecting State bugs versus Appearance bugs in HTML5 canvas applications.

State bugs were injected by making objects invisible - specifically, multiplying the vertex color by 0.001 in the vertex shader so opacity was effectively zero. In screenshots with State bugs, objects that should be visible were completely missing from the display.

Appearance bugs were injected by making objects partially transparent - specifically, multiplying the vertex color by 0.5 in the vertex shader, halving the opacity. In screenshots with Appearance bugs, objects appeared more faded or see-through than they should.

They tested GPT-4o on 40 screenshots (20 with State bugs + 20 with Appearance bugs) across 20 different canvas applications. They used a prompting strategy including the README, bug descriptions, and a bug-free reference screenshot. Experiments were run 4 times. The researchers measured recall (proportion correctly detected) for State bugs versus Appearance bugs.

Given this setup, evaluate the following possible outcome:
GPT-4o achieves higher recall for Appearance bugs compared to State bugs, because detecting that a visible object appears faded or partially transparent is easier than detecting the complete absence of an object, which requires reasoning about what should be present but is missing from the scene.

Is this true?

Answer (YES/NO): NO